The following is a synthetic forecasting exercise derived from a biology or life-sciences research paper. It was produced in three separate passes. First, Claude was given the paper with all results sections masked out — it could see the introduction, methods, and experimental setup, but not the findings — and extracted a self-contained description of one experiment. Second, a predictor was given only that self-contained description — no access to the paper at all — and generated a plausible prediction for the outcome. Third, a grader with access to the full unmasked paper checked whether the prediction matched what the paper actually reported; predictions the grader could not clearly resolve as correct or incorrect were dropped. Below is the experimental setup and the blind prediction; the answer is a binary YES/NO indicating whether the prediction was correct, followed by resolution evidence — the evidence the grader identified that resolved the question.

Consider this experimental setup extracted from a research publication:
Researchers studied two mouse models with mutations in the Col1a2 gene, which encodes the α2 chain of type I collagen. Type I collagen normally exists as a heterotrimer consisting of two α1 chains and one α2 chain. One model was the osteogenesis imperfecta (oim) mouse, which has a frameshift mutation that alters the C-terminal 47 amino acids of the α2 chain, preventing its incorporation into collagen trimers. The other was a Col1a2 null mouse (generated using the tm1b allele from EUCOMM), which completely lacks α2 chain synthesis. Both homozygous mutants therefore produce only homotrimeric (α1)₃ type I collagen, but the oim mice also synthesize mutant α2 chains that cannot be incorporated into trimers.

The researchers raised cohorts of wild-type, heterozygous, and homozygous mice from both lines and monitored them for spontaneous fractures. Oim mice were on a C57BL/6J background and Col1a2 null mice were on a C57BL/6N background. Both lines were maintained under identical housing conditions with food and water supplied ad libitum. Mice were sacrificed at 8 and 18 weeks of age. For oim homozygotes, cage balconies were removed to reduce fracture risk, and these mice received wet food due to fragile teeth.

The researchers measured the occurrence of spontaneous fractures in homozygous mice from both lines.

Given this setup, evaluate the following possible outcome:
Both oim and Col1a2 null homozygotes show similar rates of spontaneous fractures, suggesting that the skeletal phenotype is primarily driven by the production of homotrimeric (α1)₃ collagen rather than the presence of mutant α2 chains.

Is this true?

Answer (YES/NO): NO